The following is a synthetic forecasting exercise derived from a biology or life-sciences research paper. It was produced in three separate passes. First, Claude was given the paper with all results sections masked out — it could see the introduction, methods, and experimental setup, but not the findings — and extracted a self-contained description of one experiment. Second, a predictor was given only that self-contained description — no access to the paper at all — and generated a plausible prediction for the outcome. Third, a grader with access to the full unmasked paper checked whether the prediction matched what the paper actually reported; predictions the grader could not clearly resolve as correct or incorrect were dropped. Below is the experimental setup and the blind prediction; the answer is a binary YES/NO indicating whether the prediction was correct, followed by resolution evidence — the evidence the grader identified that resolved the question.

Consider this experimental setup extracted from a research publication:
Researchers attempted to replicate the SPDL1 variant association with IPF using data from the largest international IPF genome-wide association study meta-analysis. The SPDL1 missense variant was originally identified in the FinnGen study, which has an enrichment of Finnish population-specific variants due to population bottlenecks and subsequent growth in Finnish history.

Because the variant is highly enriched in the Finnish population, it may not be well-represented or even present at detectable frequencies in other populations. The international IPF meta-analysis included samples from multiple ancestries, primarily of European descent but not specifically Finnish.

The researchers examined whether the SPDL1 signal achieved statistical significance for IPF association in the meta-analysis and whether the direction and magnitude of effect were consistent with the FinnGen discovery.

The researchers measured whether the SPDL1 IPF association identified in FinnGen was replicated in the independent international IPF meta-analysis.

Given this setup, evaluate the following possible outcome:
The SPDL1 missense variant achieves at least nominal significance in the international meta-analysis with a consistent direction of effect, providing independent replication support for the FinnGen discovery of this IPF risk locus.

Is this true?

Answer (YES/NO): YES